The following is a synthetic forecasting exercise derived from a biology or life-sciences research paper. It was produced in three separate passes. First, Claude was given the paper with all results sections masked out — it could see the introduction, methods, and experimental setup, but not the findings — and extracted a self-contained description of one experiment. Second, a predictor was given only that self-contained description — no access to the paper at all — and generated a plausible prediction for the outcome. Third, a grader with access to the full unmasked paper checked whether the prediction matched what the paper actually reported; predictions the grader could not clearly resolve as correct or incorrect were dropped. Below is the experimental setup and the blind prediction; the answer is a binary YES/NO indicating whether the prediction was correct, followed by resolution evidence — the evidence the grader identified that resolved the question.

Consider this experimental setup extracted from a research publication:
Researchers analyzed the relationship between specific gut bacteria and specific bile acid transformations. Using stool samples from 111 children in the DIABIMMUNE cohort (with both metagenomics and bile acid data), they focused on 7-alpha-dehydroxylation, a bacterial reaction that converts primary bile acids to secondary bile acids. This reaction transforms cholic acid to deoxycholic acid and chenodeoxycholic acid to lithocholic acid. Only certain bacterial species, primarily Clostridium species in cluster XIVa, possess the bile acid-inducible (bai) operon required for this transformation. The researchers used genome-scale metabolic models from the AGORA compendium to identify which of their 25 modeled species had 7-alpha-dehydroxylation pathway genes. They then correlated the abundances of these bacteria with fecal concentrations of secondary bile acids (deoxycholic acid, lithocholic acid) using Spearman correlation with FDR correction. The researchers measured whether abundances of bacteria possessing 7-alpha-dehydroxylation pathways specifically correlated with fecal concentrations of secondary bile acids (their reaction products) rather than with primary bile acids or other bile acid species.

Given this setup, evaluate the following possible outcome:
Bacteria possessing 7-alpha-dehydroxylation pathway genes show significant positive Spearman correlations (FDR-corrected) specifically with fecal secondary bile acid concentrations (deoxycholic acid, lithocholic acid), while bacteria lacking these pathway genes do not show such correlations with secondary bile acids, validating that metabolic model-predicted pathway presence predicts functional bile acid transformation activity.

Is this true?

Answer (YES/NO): NO